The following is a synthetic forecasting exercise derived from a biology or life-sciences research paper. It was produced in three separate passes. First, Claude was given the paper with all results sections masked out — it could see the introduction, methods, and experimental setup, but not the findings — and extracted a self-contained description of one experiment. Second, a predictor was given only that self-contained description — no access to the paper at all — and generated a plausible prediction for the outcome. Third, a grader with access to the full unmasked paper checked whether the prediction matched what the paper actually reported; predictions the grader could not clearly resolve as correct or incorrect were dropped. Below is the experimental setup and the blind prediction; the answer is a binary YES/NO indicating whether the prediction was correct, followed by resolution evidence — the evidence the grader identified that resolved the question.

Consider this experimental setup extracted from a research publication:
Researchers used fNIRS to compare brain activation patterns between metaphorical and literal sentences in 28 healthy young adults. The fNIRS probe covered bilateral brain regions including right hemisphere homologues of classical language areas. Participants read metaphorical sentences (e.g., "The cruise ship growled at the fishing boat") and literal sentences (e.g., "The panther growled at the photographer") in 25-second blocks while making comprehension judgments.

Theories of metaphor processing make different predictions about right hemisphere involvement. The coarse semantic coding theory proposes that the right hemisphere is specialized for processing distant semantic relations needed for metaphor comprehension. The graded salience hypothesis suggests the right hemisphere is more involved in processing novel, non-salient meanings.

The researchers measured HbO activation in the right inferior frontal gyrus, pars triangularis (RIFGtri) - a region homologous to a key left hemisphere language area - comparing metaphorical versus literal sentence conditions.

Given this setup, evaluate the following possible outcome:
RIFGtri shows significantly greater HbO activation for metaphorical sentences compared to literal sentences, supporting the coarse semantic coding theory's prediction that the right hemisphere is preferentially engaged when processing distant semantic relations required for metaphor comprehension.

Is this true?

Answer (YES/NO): NO